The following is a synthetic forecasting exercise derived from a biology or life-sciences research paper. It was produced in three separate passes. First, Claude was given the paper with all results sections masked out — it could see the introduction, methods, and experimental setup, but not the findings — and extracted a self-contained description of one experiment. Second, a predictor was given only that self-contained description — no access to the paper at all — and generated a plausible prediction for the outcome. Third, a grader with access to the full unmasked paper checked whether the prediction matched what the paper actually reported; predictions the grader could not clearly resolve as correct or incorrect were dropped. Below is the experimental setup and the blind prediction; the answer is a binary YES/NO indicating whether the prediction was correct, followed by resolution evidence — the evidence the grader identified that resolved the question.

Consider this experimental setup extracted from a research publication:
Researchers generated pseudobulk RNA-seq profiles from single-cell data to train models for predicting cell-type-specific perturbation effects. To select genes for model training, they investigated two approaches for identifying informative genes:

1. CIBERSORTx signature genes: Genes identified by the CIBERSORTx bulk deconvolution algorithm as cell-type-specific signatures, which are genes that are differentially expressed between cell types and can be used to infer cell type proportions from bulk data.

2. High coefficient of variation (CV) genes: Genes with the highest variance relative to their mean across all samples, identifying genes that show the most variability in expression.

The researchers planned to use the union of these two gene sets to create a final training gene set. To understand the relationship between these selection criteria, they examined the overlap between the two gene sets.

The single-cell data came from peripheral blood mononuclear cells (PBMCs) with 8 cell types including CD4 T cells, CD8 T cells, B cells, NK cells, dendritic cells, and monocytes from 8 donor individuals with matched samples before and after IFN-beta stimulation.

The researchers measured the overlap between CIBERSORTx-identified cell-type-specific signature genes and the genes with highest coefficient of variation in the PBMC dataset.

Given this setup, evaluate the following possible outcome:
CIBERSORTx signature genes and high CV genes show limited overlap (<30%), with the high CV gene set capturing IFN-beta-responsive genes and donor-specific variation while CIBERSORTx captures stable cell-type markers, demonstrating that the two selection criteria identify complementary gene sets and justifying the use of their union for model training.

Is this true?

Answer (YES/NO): NO